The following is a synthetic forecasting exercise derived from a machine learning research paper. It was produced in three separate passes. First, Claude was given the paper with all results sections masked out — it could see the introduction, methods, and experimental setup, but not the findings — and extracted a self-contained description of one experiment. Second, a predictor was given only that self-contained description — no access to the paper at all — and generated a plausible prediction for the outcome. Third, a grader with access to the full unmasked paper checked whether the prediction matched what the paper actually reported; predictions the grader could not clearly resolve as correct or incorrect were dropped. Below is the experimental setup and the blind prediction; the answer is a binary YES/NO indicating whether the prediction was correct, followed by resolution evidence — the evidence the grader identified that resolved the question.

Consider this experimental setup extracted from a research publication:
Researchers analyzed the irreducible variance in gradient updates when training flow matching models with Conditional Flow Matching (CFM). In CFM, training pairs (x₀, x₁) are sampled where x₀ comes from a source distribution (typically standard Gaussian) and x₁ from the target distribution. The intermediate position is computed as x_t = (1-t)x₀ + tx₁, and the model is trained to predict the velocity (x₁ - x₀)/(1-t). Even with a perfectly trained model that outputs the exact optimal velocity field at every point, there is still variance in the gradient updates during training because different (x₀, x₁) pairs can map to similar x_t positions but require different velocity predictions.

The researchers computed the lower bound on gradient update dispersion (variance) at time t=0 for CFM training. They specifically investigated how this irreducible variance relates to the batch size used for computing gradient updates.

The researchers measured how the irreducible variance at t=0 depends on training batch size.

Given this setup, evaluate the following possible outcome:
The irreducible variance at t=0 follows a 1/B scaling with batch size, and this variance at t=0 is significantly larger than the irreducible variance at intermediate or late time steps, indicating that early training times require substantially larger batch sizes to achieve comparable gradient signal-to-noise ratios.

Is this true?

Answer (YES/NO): NO